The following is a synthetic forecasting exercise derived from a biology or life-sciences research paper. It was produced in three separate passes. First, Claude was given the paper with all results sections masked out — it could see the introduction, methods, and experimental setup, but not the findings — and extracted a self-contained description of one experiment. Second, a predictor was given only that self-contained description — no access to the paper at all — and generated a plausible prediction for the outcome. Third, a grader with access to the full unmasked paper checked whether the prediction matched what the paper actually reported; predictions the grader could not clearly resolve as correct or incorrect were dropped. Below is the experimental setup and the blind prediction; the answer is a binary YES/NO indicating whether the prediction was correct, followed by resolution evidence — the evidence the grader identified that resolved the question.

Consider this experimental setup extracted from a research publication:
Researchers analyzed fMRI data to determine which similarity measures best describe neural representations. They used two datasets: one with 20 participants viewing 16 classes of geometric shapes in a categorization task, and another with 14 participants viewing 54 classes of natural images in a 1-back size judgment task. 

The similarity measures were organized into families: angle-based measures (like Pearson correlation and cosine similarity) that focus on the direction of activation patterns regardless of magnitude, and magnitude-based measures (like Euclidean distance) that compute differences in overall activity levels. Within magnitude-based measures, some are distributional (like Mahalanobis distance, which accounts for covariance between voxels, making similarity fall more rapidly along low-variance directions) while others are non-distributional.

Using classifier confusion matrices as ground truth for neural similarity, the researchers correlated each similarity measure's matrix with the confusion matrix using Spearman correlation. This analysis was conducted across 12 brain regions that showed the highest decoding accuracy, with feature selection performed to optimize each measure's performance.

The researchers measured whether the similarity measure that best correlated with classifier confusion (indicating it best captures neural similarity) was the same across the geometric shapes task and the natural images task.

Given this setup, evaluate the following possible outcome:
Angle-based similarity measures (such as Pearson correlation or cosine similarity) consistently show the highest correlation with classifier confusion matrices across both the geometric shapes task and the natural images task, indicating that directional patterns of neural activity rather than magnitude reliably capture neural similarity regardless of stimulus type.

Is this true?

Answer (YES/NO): NO